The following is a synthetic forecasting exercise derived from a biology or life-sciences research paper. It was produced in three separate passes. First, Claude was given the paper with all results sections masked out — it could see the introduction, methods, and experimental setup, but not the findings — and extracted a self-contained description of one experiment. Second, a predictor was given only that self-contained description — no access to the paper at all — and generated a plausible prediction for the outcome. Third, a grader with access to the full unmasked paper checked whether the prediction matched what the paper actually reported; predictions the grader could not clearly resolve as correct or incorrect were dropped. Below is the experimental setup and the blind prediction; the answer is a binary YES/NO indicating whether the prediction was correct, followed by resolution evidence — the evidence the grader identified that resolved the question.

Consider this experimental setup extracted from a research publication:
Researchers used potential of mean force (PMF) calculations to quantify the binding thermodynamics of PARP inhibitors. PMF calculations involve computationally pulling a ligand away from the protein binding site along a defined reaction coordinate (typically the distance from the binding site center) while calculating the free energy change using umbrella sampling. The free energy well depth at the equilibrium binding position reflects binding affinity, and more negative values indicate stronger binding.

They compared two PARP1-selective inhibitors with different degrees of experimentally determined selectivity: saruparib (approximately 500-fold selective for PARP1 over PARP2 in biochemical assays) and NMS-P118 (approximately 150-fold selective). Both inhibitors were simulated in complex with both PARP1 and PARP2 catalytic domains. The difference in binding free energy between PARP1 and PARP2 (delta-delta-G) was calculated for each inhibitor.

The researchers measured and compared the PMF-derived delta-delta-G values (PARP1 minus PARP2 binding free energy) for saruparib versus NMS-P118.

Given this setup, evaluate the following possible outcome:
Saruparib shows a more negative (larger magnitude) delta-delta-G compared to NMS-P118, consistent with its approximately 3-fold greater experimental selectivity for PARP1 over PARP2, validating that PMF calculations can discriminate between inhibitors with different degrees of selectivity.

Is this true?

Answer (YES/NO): NO